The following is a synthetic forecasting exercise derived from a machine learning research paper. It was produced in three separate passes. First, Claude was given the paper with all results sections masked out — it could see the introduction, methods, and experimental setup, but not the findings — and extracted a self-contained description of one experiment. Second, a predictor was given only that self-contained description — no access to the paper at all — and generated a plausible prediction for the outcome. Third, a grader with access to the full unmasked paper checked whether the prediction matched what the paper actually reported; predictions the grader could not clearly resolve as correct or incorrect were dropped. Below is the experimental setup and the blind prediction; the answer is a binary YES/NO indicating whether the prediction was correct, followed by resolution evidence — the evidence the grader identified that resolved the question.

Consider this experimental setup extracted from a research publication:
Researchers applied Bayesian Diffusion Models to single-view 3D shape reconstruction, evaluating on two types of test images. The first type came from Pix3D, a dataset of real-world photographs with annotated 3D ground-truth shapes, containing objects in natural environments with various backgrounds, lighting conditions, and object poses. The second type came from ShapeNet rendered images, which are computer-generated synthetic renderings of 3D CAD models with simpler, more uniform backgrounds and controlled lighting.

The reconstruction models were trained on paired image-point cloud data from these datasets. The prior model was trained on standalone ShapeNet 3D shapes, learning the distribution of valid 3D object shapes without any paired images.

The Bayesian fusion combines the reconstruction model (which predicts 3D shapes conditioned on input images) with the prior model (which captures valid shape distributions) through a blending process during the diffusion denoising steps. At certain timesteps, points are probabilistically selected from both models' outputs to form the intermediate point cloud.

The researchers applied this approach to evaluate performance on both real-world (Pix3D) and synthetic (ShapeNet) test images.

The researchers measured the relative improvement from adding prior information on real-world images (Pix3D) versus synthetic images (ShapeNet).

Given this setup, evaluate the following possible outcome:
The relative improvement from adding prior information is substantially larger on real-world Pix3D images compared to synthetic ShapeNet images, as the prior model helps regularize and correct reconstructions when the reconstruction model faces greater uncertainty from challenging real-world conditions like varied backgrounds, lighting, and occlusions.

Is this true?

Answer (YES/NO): NO